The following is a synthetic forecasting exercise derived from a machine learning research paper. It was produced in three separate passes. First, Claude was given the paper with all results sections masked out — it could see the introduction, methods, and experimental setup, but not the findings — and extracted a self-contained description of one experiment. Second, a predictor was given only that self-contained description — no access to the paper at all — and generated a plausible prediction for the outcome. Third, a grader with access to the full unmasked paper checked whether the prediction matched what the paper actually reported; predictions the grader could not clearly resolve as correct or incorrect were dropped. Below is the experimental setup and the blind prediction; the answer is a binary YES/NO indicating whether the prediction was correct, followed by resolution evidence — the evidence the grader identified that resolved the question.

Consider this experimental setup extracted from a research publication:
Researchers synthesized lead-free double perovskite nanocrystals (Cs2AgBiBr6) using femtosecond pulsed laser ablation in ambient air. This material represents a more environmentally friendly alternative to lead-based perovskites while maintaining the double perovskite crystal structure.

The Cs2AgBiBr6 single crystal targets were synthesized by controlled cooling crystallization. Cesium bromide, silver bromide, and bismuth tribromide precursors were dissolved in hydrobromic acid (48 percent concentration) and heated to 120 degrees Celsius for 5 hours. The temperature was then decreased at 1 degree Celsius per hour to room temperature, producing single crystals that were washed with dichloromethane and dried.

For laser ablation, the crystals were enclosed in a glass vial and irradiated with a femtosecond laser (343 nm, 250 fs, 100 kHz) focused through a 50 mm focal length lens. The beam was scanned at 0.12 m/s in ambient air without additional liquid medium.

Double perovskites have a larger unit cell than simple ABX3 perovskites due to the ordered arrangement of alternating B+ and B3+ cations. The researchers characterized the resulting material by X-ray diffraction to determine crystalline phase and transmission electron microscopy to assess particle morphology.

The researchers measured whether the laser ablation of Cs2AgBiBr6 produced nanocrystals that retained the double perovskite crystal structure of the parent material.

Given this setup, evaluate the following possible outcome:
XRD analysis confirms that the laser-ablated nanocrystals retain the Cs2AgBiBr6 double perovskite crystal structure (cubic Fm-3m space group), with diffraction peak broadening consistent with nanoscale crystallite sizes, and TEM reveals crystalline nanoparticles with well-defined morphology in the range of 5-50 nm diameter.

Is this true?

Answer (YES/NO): YES